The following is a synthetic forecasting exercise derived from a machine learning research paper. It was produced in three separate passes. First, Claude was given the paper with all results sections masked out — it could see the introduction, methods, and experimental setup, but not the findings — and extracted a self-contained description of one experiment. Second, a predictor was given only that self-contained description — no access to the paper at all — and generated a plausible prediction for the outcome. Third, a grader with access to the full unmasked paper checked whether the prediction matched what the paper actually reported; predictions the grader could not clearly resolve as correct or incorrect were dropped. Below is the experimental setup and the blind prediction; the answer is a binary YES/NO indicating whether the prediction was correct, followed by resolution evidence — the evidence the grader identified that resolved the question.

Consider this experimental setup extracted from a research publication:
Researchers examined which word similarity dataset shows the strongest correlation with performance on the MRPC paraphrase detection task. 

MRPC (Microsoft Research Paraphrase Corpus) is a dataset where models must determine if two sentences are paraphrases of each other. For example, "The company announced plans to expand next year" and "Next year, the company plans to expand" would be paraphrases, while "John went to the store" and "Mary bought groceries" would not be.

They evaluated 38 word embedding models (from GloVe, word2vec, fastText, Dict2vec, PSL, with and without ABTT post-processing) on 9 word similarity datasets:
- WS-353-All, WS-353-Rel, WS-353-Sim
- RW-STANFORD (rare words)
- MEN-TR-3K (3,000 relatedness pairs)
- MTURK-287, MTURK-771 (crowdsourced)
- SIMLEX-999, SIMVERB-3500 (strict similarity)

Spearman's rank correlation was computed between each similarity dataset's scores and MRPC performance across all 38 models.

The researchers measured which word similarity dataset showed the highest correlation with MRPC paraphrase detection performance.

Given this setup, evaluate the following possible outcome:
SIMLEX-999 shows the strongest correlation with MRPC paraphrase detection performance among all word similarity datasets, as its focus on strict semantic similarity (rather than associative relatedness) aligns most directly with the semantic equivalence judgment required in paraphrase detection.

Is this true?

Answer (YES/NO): NO